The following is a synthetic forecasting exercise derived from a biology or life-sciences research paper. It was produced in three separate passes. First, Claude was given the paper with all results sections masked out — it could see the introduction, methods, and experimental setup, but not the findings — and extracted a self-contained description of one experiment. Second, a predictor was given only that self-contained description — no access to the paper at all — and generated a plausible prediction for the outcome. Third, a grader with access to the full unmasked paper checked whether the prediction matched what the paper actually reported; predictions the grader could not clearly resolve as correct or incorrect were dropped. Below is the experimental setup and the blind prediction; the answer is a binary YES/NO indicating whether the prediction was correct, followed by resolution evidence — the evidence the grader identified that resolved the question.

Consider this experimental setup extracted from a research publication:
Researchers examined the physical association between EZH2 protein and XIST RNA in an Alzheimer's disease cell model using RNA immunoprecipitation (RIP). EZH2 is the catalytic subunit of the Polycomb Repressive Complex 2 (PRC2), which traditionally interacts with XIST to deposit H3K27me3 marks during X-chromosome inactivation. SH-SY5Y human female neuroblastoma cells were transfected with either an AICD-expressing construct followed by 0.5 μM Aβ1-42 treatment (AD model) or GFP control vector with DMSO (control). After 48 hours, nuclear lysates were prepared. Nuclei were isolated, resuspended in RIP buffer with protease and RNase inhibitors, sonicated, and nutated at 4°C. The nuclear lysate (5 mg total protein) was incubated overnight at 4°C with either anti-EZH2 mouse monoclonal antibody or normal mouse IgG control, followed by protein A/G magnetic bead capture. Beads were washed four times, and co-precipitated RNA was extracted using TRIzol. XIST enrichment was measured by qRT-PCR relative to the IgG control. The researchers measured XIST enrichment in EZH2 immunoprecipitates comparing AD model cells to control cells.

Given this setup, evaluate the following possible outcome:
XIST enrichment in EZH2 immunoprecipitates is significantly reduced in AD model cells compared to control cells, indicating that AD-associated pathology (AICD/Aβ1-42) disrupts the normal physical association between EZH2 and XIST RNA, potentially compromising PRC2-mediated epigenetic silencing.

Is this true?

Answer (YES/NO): YES